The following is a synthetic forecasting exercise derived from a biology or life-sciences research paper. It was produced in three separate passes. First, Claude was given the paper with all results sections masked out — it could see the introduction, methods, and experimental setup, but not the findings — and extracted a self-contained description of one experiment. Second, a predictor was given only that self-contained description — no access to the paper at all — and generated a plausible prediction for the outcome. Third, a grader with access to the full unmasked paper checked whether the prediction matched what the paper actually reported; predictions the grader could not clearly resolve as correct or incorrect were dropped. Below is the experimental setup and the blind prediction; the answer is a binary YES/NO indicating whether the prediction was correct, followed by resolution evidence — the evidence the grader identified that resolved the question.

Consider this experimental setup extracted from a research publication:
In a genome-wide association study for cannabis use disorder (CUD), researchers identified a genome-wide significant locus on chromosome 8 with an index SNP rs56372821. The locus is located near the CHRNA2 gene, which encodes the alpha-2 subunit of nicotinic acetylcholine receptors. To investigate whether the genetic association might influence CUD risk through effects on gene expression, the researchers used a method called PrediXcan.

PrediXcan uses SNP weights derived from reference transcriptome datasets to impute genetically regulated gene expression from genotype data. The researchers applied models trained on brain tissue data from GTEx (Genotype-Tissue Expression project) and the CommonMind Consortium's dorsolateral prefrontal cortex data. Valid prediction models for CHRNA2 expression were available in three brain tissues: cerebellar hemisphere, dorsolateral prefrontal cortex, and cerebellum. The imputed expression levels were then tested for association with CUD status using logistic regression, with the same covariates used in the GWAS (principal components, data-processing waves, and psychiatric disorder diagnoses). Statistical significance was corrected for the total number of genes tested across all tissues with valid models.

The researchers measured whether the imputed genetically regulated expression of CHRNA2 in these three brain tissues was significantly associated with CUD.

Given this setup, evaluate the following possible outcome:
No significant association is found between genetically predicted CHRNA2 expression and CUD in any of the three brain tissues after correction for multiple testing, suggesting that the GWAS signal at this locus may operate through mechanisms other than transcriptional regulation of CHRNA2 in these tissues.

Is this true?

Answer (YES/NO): NO